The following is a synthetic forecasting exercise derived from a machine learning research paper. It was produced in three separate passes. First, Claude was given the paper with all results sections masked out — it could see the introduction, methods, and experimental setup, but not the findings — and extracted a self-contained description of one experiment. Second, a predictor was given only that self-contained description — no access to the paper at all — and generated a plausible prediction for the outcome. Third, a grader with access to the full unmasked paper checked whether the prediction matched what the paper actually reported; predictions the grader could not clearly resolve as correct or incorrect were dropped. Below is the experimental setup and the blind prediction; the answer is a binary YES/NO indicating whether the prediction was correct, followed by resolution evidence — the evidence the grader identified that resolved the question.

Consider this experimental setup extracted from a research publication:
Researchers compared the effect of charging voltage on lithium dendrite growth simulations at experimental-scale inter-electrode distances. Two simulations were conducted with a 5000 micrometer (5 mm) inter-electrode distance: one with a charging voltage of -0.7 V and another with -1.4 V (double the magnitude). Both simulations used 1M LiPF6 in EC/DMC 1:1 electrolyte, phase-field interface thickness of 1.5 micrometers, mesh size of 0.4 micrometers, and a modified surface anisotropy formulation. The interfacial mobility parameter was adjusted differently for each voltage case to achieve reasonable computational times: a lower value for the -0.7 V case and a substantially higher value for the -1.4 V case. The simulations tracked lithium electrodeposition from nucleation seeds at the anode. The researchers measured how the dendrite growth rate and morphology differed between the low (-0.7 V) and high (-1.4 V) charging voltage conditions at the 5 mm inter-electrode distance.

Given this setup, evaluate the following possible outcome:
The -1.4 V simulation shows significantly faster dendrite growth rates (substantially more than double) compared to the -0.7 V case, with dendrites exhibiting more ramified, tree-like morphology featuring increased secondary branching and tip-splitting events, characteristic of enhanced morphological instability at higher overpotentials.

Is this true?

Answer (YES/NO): NO